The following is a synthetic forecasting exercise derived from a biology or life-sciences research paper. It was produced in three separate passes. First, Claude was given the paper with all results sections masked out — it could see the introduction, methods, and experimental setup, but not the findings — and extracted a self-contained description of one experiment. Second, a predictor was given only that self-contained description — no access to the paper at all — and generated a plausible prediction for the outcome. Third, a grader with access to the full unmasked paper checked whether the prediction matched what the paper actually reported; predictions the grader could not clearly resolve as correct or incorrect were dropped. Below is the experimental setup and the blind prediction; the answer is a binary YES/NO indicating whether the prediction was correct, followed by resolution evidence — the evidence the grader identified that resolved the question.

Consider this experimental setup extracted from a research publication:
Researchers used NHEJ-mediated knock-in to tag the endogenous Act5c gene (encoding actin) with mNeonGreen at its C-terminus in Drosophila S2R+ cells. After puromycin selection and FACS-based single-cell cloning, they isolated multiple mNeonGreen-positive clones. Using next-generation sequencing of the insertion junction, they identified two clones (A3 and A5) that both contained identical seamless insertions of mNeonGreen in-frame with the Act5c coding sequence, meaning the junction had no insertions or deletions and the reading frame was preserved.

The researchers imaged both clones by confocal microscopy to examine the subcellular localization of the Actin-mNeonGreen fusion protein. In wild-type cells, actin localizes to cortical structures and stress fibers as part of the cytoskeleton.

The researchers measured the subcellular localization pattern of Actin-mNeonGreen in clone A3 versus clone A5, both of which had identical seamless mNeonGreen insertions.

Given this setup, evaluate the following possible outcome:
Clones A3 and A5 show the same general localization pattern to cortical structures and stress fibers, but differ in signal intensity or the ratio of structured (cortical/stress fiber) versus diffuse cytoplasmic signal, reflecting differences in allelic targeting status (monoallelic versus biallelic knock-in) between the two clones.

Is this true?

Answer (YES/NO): NO